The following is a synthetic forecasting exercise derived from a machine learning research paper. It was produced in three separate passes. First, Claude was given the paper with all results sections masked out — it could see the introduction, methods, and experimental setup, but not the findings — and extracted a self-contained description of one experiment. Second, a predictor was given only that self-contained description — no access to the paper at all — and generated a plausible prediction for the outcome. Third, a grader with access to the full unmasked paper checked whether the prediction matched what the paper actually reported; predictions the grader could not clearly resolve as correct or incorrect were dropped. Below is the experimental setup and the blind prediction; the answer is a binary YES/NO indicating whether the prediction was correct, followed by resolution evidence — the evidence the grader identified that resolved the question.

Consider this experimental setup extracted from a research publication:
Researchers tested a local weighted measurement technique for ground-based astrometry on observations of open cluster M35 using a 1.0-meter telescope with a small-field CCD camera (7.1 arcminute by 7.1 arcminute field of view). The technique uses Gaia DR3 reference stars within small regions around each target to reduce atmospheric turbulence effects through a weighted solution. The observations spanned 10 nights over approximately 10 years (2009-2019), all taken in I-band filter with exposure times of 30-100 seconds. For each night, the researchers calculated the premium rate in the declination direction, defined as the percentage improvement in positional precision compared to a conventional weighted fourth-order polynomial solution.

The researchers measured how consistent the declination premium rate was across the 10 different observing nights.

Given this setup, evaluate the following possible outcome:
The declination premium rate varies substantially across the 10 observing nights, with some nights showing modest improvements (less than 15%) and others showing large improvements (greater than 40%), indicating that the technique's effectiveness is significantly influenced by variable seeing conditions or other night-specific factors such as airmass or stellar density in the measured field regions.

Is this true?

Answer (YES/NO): NO